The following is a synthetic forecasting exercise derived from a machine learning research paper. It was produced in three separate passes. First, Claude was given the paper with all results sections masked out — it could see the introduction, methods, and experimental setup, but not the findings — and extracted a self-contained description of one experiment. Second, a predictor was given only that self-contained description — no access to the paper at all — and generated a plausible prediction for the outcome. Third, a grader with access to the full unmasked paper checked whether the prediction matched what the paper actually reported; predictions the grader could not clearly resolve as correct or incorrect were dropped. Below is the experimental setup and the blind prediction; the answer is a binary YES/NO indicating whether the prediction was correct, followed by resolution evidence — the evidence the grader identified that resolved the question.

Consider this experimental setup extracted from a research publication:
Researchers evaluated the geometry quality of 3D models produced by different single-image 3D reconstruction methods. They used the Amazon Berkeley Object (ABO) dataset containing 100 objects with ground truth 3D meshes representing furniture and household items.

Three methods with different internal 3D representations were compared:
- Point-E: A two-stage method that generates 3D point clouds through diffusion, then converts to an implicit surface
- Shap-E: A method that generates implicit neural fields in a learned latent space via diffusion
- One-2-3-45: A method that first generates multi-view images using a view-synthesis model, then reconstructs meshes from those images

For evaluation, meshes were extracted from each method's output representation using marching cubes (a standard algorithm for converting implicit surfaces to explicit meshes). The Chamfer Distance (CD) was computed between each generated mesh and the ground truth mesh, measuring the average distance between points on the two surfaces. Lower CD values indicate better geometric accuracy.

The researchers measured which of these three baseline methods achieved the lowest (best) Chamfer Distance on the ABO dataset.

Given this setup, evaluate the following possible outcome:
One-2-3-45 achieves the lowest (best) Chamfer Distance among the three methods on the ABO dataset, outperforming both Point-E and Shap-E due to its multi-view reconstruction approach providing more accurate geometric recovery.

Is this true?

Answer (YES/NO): NO